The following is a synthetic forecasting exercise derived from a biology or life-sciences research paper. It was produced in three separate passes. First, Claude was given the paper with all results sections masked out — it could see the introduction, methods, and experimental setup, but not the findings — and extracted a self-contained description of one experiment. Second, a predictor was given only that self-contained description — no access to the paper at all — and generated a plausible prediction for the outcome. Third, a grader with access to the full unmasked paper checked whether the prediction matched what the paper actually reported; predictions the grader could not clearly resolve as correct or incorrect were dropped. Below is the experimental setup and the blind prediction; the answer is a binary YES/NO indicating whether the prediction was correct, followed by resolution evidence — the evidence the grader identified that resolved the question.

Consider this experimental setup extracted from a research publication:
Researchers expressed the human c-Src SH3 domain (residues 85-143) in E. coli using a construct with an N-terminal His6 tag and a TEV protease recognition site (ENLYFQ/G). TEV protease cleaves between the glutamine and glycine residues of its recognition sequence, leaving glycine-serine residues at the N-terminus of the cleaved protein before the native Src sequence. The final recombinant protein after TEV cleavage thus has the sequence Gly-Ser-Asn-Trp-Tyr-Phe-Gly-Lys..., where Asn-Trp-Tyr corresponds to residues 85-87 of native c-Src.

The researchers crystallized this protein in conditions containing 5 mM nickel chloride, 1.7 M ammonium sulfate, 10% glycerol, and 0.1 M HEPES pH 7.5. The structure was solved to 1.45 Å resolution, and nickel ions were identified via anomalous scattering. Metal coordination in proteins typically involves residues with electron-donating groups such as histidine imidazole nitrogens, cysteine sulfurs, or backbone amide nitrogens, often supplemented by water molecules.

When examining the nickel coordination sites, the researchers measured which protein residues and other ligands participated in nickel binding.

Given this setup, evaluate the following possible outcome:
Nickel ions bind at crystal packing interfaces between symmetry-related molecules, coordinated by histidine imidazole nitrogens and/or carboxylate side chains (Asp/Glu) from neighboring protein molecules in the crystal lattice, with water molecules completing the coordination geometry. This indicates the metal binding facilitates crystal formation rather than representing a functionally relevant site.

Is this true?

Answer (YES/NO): NO